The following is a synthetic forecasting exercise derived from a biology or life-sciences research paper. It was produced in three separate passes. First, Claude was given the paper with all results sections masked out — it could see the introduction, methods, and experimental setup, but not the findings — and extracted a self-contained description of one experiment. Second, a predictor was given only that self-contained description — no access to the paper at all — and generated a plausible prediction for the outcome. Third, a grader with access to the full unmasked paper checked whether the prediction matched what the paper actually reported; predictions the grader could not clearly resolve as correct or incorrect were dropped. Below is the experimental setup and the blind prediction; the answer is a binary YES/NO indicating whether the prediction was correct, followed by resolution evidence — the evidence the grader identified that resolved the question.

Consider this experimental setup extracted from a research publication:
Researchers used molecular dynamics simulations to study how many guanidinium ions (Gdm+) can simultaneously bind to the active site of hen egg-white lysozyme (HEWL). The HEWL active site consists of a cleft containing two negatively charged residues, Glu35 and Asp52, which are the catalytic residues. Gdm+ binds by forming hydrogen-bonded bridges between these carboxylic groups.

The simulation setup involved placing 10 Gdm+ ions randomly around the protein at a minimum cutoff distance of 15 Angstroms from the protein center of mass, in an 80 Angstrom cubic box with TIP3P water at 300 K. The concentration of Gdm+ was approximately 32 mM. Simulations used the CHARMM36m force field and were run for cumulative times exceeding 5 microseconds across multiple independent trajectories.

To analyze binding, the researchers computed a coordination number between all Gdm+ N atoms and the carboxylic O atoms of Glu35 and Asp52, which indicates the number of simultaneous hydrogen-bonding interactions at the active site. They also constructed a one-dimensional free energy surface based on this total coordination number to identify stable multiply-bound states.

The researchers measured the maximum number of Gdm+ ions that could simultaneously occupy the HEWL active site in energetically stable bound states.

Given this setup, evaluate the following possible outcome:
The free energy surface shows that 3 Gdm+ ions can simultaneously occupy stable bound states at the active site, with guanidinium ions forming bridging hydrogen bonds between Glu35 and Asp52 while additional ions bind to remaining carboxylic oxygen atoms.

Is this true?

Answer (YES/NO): YES